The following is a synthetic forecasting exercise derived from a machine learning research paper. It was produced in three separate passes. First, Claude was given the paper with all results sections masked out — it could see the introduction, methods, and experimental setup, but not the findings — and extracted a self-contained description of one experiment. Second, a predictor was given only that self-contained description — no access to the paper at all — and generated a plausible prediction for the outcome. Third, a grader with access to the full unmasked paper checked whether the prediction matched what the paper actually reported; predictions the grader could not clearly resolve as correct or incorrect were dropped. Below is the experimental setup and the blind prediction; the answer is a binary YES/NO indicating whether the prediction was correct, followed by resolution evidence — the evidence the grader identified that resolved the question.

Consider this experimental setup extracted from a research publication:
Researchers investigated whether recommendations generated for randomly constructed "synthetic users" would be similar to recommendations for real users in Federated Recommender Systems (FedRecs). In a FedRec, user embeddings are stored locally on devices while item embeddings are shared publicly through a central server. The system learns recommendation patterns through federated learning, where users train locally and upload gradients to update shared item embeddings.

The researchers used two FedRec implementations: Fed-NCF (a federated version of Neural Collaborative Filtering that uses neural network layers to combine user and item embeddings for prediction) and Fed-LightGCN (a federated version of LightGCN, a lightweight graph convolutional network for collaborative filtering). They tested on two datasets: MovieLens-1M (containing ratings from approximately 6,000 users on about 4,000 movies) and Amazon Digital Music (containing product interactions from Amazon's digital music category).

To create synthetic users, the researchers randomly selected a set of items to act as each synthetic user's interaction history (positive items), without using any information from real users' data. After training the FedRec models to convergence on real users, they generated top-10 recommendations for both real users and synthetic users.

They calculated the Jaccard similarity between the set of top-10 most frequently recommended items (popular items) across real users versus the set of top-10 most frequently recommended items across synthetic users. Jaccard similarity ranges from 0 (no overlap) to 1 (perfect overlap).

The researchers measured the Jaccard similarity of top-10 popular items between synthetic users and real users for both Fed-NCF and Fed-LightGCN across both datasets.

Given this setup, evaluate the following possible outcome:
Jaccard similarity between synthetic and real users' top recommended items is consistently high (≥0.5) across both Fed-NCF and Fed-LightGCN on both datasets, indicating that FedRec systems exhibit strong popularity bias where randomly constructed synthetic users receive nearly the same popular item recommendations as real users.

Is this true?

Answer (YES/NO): YES